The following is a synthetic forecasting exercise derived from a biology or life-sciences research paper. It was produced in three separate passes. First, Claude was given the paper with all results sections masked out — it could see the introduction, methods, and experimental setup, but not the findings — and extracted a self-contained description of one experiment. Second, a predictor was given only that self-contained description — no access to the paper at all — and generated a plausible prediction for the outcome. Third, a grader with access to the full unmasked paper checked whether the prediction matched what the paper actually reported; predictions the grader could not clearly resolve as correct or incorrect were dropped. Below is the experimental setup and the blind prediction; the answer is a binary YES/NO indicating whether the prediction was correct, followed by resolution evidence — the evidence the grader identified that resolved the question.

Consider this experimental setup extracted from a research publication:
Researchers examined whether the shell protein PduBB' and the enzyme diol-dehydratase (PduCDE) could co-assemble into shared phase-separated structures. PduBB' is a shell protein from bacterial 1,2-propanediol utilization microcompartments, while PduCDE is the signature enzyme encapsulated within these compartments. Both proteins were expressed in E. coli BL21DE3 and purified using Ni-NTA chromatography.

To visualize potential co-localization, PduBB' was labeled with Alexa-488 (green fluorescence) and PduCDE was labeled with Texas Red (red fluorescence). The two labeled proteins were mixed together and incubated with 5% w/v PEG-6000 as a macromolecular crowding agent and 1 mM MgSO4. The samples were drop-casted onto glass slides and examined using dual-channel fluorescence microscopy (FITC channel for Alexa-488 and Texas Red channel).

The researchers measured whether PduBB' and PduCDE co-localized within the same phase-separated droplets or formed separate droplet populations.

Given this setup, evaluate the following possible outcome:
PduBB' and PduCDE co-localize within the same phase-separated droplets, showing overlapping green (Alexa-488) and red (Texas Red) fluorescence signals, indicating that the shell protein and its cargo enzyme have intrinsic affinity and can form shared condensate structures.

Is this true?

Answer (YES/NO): YES